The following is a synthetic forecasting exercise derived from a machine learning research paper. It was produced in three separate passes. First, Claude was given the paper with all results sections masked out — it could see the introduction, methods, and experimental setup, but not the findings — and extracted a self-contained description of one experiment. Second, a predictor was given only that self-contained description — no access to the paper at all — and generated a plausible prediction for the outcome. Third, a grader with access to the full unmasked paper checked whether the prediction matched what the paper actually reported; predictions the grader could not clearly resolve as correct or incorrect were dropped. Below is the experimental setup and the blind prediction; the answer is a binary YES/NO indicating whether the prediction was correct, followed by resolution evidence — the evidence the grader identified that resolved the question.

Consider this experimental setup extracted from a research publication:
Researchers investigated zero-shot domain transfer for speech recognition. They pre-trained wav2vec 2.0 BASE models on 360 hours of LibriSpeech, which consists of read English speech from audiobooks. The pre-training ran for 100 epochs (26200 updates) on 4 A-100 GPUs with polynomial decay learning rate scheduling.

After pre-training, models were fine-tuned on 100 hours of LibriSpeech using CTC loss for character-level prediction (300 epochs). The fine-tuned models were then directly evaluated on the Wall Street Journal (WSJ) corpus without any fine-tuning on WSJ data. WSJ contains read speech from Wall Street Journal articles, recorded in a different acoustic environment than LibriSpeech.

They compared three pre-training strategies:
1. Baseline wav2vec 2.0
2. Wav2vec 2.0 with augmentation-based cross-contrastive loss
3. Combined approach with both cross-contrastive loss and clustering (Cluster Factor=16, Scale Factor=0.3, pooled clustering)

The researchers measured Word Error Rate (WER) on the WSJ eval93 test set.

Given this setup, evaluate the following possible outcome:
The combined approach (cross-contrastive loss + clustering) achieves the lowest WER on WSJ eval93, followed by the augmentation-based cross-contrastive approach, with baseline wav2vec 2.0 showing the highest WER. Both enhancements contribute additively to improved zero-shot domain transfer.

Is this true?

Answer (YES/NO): YES